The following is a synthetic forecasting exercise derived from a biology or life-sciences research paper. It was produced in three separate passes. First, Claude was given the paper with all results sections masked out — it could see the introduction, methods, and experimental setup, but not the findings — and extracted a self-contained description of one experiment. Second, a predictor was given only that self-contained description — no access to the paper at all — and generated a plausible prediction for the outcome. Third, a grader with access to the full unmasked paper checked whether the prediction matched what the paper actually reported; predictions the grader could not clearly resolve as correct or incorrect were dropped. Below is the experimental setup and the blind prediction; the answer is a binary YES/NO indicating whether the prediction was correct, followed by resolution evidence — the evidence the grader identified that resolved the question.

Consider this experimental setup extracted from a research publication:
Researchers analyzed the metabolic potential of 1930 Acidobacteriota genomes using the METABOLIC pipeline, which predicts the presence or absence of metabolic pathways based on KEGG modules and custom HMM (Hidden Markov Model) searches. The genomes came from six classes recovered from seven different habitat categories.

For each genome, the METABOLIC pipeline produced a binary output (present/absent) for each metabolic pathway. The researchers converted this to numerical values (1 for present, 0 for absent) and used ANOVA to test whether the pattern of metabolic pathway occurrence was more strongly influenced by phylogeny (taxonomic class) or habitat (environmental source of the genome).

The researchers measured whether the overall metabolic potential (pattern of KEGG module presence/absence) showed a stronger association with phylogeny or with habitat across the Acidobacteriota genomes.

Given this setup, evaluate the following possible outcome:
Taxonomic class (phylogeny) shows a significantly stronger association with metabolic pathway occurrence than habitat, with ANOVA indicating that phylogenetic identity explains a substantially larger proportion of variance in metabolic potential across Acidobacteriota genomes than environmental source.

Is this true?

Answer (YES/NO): YES